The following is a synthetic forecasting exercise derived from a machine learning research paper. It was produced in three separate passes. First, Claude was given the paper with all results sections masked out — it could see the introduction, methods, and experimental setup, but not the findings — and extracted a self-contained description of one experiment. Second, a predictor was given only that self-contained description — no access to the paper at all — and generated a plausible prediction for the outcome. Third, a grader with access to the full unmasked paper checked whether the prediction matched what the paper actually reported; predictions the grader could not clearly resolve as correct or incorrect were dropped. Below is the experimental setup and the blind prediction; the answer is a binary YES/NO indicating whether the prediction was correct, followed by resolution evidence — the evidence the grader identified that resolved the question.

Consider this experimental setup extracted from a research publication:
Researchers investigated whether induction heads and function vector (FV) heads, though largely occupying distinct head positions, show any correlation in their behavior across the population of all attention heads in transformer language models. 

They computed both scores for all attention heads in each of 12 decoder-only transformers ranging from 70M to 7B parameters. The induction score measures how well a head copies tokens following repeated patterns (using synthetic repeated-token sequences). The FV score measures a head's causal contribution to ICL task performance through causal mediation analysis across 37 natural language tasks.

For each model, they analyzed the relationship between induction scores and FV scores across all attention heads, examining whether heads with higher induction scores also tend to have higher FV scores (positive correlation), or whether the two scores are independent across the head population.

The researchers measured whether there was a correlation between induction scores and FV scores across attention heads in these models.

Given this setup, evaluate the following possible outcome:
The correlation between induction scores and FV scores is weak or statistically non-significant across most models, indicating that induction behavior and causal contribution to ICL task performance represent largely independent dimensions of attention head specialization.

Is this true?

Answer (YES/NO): NO